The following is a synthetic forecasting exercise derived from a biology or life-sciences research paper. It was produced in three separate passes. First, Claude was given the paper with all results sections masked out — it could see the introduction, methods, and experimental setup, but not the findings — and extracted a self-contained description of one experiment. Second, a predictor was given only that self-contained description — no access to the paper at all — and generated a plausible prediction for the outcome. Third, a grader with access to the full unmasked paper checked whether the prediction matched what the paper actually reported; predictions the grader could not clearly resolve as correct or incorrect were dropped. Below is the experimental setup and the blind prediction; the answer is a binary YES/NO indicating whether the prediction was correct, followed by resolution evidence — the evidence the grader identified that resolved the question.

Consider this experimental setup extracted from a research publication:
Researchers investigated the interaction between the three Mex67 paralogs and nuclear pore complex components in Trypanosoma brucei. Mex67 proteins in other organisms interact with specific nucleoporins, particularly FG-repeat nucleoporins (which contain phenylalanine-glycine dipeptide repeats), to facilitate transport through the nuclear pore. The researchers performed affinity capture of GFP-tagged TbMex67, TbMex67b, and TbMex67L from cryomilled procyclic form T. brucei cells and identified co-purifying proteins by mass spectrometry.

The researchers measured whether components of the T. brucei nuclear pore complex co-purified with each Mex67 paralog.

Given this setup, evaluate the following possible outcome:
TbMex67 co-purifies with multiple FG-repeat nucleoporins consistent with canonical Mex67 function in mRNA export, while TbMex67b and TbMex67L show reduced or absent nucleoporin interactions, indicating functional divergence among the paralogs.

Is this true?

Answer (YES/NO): NO